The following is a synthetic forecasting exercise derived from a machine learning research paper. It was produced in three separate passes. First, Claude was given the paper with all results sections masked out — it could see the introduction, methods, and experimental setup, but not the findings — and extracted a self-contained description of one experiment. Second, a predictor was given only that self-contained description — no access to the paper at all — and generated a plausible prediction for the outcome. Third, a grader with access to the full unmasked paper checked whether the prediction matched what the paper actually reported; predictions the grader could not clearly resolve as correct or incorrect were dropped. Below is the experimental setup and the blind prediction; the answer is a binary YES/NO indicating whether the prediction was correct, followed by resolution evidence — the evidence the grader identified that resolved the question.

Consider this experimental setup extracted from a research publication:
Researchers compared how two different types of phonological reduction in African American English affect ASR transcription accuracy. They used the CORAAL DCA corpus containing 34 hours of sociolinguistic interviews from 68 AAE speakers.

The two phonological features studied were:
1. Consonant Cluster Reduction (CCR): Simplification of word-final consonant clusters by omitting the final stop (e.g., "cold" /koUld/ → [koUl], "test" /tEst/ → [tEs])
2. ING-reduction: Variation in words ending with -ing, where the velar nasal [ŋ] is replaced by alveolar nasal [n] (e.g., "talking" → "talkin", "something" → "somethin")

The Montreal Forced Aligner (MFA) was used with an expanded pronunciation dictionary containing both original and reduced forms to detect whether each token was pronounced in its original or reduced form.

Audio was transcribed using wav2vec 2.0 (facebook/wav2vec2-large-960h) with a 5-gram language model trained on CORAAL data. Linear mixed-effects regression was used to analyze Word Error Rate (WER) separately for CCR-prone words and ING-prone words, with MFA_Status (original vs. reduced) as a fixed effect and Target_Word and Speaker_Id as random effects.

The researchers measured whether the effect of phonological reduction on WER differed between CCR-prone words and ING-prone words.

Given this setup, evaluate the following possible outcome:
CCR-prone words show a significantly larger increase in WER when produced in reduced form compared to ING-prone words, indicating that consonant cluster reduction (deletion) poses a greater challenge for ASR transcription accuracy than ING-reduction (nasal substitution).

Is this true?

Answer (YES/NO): NO